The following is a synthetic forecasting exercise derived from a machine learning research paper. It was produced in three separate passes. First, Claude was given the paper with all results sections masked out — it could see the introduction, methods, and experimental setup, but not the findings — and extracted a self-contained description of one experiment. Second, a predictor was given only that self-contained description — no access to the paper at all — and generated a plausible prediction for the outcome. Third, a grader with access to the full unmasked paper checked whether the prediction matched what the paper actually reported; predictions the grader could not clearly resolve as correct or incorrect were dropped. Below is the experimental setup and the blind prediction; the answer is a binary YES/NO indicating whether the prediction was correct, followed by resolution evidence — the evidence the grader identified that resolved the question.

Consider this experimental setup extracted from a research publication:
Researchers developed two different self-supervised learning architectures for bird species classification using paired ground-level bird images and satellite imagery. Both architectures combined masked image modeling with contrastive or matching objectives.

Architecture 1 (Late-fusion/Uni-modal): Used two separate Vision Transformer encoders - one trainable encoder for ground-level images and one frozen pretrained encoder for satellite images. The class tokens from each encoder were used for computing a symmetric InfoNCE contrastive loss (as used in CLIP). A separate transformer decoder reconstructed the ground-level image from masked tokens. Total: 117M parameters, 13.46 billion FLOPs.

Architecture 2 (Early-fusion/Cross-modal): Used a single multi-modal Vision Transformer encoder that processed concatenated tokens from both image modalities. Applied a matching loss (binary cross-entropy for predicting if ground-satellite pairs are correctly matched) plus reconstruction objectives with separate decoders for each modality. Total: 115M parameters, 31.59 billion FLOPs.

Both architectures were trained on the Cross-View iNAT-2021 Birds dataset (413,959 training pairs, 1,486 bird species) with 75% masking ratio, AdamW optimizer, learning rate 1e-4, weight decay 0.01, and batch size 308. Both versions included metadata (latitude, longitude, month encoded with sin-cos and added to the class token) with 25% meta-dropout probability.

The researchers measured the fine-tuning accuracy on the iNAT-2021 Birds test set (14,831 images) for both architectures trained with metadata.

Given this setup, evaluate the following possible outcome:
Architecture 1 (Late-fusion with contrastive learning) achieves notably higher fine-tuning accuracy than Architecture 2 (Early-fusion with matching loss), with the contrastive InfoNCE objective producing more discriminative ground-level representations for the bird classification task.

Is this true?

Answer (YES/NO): NO